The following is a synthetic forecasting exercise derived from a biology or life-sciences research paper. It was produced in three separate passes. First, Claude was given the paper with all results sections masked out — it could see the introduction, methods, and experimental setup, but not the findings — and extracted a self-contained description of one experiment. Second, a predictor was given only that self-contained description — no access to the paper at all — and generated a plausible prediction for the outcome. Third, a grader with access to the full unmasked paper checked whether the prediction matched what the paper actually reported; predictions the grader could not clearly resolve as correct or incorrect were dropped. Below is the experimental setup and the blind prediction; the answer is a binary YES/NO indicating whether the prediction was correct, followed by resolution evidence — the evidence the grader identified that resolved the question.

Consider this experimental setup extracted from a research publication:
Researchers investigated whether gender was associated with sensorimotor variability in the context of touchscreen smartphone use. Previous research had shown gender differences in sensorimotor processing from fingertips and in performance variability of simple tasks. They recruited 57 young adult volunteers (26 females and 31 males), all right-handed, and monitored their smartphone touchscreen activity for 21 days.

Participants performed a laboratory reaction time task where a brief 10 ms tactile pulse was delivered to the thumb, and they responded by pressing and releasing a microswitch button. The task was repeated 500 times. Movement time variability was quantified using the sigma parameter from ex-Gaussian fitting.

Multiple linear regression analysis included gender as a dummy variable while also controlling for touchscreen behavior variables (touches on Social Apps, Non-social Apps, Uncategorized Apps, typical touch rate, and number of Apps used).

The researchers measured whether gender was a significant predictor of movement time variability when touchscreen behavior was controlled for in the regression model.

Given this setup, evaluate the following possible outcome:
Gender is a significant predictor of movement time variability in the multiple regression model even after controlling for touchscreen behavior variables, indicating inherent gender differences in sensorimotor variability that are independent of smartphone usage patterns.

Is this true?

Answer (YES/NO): NO